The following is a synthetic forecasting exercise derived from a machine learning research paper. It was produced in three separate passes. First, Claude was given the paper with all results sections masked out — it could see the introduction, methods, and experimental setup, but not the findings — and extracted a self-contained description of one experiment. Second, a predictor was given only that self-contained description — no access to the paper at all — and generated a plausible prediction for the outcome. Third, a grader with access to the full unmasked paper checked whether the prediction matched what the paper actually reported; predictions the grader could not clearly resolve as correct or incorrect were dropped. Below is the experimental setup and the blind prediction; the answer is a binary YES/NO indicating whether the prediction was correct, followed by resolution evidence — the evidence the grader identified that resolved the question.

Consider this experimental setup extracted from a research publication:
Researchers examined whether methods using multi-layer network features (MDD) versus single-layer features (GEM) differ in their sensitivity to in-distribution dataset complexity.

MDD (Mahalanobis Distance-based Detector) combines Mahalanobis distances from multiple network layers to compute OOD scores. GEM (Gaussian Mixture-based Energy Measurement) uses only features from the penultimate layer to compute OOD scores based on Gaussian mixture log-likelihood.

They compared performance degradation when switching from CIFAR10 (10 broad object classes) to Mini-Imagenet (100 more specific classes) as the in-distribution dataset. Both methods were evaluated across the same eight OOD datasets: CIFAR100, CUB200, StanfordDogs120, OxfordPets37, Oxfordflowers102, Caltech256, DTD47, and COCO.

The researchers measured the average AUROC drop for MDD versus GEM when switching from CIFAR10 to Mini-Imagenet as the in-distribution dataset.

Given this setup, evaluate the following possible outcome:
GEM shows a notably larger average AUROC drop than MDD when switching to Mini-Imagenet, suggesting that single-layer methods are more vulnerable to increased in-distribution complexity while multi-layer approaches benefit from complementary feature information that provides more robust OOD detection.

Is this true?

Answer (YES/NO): NO